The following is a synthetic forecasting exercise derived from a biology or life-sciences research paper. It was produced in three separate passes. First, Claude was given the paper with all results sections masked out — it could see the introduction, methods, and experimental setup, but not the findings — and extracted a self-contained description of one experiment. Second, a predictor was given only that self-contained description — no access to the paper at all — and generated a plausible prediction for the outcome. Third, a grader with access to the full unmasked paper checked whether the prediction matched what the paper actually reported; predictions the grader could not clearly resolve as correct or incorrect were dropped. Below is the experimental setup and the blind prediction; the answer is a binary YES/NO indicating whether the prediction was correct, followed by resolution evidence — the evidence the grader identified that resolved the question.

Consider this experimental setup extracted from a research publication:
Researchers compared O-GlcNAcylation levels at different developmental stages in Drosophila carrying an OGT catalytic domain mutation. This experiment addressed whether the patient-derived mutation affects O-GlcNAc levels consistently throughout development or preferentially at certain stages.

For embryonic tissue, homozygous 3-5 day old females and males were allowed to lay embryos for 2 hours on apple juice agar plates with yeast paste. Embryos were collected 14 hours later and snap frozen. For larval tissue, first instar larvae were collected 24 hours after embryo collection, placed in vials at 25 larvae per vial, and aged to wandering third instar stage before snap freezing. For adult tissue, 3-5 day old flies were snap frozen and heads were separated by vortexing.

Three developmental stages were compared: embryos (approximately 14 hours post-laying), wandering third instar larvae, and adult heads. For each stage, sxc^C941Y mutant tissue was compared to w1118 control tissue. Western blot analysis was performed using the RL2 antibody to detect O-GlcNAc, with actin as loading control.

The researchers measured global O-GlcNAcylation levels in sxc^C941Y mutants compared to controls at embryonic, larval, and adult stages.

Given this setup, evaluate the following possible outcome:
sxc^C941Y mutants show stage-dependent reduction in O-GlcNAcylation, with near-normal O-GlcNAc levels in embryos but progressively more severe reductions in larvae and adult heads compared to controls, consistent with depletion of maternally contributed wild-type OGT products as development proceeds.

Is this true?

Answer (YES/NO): NO